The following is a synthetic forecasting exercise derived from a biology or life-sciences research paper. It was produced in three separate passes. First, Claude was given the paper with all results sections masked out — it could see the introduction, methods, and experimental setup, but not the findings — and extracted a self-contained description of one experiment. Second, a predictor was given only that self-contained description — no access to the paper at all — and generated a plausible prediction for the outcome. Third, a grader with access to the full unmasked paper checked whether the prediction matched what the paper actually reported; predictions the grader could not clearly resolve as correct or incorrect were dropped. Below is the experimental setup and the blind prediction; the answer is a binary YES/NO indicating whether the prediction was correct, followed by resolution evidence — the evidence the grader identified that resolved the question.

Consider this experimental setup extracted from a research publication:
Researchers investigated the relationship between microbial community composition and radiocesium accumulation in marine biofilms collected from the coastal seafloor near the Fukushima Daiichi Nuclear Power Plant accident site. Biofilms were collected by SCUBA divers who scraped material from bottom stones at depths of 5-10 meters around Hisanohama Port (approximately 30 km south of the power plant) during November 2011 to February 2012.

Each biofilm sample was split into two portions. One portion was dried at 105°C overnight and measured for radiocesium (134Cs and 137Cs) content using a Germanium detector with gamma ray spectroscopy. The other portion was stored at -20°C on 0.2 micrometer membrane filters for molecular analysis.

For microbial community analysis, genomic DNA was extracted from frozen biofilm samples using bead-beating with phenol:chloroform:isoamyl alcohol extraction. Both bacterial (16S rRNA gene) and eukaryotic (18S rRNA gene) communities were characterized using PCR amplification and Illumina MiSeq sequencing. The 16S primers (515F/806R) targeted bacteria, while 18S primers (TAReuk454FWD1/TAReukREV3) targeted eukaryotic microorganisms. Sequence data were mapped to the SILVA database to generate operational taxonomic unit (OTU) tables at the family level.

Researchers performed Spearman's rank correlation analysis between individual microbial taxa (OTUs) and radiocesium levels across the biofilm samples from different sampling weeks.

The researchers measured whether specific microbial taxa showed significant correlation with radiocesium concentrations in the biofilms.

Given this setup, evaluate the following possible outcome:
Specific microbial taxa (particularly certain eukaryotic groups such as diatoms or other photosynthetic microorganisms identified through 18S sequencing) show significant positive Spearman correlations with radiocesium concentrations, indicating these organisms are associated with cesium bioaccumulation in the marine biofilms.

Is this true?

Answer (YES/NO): NO